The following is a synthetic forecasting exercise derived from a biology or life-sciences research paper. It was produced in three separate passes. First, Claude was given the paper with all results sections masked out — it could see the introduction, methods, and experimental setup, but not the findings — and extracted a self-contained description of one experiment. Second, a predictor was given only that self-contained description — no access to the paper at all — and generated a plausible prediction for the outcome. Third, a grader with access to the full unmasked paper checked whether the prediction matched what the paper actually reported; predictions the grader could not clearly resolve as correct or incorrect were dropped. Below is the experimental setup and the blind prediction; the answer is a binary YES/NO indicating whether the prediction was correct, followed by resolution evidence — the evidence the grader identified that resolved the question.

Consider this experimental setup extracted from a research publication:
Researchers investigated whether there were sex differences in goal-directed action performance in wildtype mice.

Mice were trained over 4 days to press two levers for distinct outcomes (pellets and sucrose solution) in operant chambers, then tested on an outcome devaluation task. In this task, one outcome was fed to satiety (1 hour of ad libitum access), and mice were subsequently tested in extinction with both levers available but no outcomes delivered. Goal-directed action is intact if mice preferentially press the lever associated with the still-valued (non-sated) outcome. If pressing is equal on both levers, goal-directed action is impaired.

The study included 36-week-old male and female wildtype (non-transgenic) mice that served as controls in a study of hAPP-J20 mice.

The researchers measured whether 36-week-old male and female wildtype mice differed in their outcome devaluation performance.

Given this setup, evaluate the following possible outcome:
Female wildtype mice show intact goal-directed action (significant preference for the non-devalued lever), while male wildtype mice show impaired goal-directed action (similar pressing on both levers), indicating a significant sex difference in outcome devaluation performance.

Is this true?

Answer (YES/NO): NO